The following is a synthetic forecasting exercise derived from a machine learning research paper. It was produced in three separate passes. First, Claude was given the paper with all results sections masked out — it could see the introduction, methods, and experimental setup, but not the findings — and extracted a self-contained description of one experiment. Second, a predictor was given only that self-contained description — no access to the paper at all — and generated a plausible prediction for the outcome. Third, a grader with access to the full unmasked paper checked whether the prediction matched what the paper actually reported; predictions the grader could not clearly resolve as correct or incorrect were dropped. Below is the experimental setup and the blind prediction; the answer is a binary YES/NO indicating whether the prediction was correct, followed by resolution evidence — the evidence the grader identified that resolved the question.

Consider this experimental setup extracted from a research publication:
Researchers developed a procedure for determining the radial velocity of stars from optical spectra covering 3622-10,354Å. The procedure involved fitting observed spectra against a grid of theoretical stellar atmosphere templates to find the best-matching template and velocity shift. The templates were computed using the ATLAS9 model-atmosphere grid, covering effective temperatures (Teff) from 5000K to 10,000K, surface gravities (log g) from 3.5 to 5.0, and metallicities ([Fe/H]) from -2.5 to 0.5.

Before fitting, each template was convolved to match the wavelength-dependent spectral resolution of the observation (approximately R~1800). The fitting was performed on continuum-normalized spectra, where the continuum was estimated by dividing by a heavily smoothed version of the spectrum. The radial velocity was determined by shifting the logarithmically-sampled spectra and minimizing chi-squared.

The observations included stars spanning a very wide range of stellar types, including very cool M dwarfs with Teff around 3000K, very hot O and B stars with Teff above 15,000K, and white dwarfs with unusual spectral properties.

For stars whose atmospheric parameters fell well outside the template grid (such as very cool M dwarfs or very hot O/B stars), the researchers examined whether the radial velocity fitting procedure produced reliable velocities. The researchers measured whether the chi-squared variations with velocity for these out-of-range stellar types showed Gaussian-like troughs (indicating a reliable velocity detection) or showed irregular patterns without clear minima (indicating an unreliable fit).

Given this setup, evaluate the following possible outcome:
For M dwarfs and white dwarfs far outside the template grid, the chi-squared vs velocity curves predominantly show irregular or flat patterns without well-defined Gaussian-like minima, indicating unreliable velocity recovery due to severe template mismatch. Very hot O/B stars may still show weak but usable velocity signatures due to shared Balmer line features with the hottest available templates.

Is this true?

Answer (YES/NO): YES